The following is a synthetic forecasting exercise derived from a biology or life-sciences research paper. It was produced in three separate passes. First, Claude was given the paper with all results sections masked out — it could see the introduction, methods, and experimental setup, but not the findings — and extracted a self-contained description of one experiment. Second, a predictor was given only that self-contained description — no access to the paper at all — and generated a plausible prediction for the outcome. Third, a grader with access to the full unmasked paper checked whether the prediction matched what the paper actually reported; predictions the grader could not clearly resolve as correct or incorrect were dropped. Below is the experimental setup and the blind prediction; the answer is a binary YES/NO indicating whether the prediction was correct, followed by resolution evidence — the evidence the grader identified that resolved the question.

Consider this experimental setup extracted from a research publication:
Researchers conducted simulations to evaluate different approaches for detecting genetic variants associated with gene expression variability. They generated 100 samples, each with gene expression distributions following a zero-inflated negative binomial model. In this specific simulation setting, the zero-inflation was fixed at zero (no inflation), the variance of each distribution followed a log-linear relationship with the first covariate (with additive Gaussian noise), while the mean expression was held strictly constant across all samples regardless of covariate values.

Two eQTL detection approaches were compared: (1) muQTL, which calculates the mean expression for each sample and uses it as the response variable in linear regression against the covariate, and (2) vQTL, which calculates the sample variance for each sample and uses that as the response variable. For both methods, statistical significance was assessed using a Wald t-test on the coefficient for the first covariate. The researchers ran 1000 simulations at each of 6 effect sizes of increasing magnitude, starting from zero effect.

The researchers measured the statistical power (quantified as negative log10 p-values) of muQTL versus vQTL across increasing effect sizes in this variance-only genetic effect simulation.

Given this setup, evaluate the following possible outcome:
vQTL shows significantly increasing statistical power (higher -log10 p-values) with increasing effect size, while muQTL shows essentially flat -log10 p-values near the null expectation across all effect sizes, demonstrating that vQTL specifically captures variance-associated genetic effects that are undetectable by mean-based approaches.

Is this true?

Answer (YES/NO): YES